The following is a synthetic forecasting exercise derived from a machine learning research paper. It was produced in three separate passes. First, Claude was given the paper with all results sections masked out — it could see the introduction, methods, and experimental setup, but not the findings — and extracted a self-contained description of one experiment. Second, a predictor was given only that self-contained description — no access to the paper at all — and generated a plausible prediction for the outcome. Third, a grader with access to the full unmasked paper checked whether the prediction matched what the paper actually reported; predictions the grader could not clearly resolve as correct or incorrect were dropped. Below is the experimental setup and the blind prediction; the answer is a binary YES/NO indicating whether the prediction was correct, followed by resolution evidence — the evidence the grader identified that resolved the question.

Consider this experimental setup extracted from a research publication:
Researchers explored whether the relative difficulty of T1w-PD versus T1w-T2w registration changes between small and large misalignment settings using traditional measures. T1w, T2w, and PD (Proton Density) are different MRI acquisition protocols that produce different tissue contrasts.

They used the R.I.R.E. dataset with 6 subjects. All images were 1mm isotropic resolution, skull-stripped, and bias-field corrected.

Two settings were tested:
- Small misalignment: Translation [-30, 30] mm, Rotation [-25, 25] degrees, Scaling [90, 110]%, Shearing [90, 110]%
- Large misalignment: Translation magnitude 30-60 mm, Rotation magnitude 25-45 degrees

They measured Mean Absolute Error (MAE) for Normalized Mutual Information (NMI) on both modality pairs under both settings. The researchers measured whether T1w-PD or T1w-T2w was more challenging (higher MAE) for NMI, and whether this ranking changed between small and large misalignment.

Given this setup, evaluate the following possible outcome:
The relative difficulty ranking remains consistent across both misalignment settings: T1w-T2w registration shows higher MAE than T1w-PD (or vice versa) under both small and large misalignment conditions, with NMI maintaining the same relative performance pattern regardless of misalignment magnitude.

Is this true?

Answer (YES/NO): YES